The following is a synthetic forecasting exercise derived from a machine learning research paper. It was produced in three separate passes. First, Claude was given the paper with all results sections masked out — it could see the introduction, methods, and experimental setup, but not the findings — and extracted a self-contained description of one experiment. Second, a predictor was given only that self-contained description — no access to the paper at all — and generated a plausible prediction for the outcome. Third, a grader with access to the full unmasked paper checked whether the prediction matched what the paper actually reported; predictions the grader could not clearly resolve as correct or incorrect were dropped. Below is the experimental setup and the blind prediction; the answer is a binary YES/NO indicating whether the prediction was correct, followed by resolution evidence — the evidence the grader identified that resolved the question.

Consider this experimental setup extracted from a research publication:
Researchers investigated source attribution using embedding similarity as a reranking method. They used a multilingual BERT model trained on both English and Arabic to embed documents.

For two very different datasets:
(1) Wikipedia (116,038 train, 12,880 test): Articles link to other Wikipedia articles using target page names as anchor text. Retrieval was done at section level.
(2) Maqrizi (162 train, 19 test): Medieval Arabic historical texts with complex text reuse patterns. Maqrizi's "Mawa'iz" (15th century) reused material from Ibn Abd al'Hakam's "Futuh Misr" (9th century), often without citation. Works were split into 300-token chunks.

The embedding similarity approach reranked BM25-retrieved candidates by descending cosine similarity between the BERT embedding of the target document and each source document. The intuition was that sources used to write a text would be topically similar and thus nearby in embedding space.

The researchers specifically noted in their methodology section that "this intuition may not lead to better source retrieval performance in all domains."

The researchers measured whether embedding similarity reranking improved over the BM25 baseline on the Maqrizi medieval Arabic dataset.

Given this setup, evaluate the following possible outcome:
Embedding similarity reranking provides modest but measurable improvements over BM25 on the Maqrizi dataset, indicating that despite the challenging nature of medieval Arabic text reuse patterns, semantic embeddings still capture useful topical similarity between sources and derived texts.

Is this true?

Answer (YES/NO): NO